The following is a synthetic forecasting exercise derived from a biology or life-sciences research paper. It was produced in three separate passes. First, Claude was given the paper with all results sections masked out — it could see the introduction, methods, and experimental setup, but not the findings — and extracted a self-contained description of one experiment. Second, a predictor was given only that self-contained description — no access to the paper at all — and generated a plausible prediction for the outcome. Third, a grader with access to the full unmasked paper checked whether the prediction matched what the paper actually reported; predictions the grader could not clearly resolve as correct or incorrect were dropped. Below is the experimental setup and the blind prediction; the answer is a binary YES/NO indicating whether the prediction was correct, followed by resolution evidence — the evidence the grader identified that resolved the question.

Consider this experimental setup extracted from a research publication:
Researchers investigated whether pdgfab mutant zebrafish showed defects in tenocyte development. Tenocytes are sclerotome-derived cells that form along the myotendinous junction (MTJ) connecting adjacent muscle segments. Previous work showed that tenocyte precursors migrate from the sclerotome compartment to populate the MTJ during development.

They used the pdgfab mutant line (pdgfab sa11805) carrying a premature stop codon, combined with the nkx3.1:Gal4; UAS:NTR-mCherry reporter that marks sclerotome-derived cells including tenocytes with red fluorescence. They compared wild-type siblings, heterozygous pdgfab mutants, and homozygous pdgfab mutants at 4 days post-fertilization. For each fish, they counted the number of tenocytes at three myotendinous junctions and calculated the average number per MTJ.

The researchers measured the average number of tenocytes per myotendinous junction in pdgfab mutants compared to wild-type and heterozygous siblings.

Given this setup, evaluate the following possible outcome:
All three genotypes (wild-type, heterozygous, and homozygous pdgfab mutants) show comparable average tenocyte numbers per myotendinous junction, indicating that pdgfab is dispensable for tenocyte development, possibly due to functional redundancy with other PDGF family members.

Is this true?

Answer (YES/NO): NO